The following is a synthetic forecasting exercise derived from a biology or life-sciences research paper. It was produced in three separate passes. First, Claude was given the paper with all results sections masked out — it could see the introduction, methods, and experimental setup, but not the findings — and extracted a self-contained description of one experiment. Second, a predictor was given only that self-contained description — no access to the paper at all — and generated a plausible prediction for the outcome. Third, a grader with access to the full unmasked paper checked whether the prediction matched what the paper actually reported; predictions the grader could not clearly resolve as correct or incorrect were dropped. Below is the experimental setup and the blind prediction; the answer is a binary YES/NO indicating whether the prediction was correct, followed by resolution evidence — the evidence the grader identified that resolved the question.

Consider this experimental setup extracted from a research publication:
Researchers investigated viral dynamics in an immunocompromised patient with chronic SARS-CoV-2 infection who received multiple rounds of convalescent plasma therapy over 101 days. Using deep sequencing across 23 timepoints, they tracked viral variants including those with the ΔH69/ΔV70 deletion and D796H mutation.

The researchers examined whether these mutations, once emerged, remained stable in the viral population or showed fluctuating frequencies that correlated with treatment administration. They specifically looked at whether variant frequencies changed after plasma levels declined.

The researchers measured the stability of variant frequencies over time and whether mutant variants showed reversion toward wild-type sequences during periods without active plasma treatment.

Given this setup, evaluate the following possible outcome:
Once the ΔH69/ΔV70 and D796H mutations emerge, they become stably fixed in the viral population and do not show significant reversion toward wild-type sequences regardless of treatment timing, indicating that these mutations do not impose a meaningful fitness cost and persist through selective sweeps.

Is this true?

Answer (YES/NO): NO